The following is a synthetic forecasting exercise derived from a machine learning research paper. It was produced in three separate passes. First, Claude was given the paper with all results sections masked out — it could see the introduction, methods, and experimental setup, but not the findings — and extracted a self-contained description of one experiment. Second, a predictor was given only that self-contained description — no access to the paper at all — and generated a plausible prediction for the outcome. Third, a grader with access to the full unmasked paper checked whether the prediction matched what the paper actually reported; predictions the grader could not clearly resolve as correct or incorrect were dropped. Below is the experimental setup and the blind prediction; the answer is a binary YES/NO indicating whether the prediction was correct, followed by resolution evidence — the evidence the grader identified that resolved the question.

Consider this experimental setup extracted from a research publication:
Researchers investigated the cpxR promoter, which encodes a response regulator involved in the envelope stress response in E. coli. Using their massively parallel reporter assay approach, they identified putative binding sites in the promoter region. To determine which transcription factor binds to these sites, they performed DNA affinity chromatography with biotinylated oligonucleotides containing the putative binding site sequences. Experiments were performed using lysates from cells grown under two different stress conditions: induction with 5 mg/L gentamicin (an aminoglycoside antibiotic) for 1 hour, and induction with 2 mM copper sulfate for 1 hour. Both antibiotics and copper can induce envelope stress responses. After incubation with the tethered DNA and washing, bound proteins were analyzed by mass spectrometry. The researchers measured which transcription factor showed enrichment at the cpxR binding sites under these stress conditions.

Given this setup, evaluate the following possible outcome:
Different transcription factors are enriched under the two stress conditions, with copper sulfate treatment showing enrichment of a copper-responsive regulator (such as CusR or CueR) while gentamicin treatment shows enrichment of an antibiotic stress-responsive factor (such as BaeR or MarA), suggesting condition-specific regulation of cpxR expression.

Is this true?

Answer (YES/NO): NO